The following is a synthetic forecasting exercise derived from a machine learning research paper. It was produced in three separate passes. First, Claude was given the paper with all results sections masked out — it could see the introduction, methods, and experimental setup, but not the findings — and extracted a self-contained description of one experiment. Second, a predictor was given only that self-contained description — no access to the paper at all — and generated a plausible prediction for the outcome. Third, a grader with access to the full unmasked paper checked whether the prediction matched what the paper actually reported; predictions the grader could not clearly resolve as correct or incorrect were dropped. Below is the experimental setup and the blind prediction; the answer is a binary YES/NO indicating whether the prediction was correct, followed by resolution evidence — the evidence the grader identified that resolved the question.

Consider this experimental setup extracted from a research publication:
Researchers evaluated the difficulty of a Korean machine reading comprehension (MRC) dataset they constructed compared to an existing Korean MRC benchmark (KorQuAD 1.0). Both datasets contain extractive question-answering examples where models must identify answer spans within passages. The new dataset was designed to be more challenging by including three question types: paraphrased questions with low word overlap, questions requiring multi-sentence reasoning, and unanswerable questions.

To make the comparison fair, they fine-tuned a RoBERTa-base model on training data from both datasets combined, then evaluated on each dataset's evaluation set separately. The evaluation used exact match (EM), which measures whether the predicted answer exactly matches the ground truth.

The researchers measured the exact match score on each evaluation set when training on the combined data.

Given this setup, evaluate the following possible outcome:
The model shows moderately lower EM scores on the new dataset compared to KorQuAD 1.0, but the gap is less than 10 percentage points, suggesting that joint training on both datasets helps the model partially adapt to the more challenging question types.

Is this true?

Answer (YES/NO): NO